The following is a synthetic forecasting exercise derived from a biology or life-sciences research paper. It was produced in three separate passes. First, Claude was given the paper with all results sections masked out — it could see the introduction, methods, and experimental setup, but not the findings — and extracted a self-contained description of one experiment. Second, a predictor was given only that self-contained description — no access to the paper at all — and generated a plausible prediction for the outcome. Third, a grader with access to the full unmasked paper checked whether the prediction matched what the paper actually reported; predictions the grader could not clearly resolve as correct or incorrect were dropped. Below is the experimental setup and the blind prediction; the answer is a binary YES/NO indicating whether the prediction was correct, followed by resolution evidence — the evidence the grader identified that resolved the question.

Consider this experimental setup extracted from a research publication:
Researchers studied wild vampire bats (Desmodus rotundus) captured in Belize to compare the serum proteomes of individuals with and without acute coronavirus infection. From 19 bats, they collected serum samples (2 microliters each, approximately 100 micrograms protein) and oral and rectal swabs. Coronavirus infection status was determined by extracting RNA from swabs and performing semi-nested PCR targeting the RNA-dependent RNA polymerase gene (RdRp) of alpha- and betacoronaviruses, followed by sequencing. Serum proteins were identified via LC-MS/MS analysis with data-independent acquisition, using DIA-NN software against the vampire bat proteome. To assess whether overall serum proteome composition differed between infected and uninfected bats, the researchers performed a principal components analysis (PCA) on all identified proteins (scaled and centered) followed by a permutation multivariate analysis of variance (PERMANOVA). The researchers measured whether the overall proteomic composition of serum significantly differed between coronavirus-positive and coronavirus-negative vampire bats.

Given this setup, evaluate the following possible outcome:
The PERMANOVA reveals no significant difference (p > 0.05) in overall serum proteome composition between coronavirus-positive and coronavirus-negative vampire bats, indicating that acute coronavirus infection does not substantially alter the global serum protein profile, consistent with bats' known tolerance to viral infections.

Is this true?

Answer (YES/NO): YES